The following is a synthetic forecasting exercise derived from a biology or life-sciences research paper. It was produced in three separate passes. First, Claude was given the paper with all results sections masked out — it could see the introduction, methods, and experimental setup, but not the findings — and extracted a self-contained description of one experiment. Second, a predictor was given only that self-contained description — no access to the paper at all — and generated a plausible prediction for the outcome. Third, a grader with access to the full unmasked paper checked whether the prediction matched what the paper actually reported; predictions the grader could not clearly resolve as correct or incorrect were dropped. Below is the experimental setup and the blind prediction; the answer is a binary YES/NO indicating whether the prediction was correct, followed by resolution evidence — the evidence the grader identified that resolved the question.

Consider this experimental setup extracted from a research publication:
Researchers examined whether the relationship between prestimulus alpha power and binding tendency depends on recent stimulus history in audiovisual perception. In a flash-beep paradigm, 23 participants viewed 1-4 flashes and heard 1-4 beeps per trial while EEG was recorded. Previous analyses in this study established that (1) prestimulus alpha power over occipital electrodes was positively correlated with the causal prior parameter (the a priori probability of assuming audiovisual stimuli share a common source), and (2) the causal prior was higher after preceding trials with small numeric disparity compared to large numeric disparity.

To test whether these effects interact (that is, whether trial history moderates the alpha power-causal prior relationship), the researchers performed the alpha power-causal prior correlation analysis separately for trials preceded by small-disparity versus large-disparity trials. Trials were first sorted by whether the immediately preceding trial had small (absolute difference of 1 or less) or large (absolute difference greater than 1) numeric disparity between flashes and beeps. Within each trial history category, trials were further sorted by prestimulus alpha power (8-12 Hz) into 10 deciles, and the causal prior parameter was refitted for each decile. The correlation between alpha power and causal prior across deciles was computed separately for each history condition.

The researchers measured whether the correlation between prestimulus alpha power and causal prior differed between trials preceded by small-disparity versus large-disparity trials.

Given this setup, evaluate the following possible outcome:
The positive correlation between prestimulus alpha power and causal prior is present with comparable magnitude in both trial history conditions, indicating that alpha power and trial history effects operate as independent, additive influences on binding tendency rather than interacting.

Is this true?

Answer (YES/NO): NO